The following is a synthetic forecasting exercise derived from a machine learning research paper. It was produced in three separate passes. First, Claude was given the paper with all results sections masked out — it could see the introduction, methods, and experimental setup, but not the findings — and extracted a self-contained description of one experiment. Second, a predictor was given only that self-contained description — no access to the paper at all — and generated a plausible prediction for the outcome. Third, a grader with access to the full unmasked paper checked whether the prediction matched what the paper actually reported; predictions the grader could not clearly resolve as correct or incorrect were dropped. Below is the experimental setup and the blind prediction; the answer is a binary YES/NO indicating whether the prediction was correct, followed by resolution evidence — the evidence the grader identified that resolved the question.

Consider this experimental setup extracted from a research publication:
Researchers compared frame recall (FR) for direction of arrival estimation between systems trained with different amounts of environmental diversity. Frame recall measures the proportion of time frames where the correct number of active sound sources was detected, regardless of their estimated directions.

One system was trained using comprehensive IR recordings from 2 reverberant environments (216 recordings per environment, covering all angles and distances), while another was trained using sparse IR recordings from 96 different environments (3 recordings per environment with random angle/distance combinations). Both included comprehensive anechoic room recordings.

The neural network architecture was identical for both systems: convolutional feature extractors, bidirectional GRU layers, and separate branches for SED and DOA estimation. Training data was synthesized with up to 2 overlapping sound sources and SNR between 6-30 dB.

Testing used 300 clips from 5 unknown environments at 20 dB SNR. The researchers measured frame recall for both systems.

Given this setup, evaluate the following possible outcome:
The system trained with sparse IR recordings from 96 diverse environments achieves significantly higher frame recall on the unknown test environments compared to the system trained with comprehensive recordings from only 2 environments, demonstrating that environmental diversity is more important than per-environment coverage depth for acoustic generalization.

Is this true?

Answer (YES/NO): YES